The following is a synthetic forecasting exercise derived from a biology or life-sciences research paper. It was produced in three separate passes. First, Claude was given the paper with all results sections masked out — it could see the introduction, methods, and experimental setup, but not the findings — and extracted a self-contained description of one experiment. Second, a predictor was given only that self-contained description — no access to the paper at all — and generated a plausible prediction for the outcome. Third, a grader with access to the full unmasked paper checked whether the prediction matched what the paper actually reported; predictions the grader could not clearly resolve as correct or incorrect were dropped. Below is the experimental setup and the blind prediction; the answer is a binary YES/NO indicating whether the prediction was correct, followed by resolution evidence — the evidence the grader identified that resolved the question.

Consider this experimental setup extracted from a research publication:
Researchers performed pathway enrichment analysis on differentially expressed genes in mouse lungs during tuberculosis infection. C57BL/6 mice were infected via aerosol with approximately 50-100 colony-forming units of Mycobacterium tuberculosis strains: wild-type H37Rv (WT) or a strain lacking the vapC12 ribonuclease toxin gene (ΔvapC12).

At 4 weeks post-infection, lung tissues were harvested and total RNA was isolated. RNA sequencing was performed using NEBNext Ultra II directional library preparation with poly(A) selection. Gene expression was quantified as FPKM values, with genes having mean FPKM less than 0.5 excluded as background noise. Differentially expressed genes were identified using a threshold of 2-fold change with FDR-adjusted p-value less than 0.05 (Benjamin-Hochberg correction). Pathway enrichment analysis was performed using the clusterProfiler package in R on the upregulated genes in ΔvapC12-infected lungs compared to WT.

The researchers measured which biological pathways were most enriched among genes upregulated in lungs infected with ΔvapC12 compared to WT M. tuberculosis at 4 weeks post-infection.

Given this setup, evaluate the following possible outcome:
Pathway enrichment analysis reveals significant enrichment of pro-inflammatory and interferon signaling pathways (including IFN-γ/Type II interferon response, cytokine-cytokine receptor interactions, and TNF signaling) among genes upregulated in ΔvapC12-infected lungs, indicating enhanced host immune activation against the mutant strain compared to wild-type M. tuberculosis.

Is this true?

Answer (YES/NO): NO